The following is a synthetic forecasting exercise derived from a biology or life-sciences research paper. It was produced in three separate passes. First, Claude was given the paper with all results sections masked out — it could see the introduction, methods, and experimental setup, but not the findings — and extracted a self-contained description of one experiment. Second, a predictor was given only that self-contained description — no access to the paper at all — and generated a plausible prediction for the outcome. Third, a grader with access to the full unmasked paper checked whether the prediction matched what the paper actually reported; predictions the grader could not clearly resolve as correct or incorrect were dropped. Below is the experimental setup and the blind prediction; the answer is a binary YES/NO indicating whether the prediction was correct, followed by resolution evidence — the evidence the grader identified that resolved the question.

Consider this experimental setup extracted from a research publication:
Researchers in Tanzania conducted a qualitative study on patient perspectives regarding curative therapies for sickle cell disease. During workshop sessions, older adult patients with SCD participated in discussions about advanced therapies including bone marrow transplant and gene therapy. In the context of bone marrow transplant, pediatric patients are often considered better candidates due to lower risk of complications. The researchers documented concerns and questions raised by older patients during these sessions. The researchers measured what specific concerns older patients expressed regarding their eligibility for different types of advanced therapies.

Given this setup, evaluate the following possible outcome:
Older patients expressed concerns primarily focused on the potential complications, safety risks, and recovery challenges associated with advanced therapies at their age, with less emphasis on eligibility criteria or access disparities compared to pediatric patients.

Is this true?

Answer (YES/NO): NO